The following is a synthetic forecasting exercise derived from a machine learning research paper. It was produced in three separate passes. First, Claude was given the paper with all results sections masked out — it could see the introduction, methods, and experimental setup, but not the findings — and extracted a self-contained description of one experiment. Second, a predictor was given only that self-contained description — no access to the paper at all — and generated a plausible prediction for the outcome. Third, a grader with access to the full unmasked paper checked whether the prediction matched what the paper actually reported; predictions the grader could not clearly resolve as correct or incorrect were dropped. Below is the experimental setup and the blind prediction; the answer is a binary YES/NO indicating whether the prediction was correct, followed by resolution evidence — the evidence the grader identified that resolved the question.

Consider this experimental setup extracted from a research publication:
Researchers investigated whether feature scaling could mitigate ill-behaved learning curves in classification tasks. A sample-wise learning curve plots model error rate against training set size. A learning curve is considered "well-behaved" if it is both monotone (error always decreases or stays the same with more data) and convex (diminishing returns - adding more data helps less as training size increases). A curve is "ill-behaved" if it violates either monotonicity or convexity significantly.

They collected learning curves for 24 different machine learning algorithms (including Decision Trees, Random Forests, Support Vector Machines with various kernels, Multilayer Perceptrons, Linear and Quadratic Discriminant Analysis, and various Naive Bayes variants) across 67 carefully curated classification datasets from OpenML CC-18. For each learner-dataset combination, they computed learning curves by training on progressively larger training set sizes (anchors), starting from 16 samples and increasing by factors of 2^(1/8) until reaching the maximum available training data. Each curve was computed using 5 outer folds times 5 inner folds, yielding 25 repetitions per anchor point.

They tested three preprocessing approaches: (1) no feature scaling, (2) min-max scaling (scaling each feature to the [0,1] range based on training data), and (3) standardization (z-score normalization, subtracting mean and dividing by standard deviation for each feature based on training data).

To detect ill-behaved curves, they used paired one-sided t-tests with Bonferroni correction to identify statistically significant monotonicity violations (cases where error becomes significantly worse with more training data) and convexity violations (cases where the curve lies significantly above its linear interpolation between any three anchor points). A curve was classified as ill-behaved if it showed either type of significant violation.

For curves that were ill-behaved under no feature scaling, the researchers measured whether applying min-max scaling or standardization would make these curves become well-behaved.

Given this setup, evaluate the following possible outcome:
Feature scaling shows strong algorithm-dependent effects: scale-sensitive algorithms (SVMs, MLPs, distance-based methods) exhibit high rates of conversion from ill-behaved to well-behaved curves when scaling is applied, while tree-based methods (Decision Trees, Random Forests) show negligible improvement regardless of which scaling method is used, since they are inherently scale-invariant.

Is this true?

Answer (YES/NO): NO